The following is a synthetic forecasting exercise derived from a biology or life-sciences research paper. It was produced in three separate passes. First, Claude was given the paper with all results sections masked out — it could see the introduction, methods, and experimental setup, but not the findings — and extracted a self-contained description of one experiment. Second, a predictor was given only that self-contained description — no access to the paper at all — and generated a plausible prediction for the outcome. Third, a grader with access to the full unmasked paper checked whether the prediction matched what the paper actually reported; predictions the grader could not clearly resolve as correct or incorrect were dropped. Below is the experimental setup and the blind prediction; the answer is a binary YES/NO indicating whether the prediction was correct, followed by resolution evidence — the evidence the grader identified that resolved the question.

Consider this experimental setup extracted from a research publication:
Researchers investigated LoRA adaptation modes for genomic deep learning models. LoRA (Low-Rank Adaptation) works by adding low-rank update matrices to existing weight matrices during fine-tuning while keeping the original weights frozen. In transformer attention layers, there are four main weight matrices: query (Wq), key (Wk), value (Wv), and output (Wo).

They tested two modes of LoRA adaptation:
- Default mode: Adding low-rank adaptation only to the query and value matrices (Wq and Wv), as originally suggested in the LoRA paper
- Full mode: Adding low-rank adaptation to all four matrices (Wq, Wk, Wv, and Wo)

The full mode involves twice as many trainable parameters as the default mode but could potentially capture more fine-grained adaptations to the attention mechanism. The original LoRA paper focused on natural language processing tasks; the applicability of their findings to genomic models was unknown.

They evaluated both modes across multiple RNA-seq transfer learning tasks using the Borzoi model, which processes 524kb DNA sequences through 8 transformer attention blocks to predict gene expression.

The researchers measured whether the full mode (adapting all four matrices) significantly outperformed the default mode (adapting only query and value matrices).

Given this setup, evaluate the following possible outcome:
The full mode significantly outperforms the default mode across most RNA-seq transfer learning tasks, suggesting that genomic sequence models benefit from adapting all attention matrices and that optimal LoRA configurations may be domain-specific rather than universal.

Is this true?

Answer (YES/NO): NO